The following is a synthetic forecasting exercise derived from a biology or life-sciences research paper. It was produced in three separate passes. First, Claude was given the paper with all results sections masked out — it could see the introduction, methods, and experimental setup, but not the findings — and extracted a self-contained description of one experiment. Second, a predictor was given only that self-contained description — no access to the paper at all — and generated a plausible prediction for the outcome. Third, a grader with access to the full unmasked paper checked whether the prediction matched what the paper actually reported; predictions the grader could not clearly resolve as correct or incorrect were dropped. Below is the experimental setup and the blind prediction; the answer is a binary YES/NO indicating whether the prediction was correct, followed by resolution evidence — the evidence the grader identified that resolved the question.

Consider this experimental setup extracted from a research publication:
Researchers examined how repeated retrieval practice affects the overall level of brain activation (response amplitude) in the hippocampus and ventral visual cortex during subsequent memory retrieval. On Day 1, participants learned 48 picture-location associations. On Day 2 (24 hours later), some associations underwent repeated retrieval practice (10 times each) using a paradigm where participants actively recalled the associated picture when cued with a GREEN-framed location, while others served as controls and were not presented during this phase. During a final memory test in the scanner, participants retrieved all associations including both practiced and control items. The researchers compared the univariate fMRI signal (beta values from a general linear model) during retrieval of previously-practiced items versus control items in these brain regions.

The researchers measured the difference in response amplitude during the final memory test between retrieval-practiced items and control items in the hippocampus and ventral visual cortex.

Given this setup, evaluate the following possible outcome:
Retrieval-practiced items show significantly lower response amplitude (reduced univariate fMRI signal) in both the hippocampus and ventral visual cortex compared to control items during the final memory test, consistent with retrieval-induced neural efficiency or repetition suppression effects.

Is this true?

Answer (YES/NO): YES